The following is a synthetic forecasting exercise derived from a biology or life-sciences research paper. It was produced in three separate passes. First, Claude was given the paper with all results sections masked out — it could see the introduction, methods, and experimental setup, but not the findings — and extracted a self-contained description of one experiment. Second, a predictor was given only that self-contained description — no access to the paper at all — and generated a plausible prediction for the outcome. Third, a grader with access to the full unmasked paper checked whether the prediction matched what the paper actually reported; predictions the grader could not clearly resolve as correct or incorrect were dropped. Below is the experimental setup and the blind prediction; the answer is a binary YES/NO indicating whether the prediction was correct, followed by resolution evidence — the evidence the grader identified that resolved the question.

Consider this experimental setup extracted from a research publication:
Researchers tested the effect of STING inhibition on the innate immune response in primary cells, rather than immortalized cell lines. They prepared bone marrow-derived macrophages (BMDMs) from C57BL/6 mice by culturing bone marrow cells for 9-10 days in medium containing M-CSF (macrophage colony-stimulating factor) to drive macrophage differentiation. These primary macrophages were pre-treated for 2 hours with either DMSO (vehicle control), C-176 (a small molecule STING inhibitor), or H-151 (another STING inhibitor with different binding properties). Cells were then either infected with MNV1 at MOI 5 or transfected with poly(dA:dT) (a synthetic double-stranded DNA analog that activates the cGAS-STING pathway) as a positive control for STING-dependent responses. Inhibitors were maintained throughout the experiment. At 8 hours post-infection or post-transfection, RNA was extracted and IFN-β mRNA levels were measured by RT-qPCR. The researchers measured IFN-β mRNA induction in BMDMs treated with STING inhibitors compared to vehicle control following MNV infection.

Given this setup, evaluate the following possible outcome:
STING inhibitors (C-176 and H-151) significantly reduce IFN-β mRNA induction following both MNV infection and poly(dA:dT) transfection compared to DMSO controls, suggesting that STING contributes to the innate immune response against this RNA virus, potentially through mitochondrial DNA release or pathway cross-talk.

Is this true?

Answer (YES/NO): YES